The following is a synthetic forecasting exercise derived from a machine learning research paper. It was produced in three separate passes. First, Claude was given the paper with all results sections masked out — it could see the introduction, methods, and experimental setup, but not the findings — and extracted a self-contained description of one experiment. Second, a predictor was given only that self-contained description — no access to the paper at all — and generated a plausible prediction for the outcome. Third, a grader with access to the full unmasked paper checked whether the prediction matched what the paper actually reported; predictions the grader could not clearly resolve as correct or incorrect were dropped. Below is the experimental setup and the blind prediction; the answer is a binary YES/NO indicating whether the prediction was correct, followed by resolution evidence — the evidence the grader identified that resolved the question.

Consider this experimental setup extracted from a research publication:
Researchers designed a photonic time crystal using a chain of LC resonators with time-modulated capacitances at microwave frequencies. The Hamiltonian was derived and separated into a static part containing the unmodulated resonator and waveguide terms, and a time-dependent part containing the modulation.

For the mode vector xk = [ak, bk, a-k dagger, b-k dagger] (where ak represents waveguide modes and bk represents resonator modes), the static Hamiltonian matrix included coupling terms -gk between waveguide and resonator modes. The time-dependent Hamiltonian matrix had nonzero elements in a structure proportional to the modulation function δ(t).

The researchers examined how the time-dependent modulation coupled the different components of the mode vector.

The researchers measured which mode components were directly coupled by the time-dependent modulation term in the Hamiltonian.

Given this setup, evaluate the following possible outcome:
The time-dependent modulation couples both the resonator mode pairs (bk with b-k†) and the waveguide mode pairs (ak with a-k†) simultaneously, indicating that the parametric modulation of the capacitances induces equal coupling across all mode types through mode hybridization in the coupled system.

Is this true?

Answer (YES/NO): NO